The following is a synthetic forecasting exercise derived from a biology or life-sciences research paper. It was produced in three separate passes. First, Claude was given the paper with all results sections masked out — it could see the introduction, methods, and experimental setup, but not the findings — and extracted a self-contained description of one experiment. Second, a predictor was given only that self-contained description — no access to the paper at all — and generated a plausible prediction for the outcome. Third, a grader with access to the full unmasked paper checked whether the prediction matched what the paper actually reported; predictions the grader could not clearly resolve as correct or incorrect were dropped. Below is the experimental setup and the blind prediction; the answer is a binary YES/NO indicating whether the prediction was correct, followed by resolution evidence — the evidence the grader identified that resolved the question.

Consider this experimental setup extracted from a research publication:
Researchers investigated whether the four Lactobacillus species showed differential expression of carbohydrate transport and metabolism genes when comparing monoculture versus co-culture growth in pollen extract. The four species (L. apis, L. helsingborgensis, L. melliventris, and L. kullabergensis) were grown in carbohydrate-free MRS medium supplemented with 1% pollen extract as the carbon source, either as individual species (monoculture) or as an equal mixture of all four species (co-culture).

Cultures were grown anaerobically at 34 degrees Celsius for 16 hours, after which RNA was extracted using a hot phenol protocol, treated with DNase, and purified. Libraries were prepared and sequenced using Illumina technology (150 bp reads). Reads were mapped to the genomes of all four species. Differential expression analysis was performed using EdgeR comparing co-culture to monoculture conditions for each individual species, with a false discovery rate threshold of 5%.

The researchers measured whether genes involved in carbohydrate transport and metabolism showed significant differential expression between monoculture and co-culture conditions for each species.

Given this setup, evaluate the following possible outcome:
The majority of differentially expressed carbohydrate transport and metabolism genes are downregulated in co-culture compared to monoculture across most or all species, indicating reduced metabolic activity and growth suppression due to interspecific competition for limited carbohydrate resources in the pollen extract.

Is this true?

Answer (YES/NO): NO